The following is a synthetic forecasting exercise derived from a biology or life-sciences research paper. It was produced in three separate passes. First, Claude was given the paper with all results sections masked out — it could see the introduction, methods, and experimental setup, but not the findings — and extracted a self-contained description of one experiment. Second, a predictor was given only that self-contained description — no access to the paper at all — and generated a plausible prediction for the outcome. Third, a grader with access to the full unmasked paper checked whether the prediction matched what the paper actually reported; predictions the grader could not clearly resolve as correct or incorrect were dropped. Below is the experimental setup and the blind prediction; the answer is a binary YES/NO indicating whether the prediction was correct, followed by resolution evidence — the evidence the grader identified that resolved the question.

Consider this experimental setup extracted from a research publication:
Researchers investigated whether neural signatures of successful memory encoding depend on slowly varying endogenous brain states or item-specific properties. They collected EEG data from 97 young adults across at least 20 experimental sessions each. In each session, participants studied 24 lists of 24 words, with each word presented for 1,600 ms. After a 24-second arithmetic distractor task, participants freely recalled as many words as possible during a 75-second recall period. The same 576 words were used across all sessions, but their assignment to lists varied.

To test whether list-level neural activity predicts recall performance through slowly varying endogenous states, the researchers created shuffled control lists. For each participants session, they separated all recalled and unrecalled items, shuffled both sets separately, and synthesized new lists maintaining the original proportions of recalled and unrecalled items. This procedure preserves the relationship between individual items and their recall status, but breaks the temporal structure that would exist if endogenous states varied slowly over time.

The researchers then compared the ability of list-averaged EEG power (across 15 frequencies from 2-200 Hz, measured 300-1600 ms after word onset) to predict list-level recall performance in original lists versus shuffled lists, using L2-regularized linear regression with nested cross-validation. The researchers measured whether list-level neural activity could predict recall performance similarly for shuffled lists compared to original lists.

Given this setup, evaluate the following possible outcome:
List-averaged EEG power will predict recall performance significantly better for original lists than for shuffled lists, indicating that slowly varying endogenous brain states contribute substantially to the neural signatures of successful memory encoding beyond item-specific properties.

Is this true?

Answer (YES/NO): YES